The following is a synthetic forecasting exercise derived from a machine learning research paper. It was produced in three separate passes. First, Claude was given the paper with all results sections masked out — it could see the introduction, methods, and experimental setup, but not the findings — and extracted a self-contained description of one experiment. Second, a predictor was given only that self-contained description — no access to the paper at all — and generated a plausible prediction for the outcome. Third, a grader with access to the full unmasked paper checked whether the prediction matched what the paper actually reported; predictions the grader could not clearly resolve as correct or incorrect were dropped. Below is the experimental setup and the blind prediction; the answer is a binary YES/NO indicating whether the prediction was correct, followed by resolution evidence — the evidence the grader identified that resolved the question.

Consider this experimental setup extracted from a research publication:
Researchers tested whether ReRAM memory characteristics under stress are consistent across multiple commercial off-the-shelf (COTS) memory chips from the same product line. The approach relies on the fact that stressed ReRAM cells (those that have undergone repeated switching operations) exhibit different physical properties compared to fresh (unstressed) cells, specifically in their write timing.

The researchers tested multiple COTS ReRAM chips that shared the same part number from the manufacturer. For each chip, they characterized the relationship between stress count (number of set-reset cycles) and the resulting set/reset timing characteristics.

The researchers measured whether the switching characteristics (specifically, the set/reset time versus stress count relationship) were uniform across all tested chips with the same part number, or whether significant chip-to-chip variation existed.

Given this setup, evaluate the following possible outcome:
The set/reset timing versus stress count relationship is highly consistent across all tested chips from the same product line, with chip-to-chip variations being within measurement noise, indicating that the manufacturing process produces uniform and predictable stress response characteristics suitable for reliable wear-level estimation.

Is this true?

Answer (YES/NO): NO